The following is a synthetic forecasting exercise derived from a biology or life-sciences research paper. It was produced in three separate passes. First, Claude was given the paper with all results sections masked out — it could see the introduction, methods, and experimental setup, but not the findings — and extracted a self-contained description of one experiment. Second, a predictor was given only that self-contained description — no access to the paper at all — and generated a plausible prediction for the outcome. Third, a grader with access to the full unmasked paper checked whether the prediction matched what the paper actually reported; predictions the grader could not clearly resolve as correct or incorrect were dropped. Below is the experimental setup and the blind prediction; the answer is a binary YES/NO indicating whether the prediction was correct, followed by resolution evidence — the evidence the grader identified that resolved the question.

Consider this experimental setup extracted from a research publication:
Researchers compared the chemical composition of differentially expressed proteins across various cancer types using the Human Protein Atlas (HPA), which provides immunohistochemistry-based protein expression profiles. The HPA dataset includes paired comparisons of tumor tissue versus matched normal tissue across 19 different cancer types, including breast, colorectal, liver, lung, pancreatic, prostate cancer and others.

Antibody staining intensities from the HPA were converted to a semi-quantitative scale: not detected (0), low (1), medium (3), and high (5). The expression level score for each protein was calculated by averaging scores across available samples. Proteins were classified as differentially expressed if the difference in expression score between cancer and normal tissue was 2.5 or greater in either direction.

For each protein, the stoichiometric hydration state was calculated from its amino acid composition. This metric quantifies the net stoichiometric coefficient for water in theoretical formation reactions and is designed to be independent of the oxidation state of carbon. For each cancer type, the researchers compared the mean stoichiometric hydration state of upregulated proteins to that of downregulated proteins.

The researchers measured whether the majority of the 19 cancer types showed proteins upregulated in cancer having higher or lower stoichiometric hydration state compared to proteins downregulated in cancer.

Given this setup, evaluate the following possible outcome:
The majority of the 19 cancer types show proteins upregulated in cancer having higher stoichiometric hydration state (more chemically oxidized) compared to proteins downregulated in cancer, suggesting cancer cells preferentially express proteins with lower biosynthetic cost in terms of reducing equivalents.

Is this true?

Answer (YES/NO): NO